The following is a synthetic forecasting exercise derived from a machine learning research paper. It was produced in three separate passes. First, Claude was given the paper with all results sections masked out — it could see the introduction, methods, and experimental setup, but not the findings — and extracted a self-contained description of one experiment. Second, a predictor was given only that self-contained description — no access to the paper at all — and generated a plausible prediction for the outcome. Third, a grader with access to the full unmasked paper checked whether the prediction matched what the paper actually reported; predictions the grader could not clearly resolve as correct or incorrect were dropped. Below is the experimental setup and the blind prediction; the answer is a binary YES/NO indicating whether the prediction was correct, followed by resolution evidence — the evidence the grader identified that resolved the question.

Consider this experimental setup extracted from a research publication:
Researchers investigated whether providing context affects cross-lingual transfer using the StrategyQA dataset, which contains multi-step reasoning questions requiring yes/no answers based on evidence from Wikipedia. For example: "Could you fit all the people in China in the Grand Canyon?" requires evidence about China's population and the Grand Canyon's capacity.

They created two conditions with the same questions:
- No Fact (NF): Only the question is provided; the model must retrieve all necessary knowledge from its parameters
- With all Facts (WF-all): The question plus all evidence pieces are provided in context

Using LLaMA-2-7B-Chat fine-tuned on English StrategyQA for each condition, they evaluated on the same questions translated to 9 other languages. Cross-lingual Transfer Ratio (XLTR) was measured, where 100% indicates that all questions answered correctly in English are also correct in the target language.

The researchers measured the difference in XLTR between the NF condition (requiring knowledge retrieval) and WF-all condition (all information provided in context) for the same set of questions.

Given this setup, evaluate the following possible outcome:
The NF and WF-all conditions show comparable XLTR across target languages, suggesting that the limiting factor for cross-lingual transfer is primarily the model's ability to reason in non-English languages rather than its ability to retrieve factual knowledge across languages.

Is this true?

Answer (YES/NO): NO